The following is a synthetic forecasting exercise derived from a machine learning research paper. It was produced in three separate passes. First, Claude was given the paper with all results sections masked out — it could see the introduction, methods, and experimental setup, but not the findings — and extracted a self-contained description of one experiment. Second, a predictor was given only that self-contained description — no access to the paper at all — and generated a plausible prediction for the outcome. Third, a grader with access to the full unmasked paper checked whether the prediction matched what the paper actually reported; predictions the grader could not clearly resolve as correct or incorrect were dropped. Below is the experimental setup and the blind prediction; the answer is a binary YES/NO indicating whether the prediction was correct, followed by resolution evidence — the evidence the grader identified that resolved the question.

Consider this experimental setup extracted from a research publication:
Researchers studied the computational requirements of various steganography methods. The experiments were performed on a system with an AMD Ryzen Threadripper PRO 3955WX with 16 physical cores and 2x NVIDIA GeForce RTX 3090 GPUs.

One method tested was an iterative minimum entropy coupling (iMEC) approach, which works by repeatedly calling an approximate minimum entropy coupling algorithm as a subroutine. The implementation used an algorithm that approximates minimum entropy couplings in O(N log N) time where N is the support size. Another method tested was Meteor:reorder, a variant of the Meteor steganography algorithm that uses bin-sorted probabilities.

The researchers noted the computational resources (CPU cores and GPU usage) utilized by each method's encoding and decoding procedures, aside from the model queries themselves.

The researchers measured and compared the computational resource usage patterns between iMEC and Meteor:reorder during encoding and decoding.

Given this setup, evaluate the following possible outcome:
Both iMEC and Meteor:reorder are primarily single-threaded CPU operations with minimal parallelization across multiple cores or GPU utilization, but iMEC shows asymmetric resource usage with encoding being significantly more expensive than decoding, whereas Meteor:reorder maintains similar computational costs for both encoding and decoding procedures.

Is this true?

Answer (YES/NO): NO